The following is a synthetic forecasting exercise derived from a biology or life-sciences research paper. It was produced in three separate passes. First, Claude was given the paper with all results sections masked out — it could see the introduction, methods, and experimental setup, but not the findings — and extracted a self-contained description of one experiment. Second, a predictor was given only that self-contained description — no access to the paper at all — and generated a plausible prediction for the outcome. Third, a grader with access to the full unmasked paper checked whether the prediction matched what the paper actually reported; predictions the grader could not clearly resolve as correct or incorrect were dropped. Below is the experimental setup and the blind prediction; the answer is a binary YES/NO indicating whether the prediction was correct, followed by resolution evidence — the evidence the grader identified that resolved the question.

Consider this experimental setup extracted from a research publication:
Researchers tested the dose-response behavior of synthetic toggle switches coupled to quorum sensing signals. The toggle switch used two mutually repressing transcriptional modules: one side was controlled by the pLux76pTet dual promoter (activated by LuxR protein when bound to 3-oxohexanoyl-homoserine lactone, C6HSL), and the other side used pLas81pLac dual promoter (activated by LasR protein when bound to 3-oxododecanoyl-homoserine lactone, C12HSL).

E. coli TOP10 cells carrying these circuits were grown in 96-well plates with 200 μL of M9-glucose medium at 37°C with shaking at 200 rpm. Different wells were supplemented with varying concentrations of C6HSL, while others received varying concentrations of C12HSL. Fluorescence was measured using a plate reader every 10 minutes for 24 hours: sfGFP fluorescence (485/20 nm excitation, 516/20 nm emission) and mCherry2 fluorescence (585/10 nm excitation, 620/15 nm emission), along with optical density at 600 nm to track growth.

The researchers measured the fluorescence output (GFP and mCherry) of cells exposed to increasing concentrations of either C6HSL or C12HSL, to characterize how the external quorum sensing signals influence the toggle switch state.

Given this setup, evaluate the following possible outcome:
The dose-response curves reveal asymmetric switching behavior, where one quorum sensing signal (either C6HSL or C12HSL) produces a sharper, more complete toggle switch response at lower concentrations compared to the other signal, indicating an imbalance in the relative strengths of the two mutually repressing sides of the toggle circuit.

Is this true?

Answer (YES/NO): YES